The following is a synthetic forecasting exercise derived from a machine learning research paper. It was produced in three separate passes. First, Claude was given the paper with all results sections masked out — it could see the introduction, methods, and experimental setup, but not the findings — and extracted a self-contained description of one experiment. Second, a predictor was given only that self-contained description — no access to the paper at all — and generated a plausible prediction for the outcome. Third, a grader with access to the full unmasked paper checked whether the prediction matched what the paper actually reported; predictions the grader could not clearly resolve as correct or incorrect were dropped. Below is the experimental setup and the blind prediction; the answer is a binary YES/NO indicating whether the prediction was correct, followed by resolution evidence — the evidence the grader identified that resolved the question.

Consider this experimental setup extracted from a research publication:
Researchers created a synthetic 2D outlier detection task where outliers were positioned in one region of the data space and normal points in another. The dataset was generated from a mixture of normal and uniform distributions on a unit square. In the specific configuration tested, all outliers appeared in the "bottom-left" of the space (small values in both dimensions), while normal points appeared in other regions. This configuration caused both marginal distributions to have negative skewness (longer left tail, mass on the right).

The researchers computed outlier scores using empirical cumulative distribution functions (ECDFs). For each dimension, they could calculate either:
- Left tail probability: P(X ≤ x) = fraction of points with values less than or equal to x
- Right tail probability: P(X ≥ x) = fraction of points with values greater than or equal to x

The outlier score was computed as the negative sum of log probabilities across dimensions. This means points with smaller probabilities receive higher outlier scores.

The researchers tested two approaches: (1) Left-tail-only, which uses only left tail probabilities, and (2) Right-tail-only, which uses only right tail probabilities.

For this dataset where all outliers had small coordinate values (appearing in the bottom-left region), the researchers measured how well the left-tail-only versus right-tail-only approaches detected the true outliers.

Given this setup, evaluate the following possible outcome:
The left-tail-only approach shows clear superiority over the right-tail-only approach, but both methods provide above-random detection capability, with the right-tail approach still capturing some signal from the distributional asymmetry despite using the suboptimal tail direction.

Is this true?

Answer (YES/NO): NO